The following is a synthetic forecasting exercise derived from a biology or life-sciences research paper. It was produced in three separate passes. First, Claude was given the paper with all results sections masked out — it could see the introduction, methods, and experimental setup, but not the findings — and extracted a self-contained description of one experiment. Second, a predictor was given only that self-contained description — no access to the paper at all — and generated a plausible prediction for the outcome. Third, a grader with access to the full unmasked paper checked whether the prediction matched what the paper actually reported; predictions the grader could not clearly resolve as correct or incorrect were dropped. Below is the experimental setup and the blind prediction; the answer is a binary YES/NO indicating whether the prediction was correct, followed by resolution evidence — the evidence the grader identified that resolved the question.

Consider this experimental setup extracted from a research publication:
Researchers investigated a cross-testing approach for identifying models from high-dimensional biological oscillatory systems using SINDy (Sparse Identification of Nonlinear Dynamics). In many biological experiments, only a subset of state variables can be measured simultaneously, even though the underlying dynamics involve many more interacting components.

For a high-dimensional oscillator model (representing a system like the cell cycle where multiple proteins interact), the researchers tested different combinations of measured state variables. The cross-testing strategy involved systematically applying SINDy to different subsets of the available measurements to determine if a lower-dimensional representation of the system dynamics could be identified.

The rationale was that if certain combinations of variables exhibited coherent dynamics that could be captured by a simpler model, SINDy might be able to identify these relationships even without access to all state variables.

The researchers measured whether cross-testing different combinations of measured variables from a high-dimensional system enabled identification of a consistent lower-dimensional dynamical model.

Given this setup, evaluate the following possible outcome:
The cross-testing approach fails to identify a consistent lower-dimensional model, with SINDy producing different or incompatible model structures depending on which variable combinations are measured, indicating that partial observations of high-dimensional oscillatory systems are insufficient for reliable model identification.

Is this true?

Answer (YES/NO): NO